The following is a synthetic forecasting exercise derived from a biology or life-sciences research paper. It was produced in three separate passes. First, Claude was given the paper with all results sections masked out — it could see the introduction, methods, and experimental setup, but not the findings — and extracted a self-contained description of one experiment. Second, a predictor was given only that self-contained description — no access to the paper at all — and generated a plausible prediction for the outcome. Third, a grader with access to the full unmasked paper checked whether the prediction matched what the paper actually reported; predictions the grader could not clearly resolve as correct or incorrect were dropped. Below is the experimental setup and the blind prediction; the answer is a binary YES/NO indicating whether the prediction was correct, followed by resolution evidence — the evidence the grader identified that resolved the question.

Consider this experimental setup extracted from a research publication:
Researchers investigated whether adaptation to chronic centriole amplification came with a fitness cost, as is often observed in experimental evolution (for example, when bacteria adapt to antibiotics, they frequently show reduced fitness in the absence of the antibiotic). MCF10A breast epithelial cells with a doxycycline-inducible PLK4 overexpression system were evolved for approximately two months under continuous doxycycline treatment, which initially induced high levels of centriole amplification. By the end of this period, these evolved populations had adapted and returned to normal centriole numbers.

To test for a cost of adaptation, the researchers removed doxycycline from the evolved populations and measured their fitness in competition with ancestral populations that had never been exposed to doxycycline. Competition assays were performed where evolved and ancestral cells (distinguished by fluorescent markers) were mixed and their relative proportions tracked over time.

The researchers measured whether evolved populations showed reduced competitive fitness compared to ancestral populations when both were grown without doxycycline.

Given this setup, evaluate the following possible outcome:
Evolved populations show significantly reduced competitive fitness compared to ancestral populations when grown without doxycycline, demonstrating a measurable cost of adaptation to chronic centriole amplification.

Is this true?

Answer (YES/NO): NO